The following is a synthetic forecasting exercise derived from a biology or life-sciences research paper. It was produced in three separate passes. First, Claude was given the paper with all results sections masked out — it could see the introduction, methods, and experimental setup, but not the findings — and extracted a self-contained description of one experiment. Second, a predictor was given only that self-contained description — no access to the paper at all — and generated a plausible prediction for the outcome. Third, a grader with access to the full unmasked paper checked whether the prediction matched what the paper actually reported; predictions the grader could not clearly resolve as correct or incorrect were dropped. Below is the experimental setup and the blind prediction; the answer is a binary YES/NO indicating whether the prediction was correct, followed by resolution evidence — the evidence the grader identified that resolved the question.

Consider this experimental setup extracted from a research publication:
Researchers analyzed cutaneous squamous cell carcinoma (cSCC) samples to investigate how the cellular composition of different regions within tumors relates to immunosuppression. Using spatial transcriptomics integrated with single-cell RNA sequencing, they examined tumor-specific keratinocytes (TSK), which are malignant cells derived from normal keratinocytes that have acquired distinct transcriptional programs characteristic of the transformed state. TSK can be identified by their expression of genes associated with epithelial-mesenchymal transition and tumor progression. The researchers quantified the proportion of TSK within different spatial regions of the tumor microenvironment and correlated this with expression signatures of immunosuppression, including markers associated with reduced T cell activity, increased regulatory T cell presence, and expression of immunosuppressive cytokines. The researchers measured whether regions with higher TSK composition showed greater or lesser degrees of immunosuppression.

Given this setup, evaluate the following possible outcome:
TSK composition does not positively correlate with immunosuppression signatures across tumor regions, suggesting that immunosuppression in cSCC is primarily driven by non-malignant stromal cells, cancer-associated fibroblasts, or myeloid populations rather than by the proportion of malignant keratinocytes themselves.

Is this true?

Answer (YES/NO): NO